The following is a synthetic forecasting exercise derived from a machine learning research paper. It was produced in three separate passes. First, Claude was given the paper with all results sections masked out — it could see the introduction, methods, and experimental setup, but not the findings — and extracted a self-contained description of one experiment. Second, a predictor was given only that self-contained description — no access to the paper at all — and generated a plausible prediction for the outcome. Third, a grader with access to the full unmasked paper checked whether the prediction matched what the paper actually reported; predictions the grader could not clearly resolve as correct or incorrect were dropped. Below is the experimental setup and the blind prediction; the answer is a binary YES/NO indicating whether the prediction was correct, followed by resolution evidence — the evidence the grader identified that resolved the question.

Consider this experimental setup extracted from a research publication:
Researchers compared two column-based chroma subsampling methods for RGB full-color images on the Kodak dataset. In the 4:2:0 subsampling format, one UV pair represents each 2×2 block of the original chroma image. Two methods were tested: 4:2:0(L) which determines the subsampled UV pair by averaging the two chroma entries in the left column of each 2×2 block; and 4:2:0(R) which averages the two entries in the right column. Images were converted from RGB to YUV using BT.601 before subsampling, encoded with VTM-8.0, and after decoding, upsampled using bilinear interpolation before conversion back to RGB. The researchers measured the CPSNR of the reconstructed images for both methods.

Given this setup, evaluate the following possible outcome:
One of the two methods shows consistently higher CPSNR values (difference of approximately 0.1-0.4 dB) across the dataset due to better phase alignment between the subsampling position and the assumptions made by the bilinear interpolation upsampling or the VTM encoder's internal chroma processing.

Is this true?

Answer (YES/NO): NO